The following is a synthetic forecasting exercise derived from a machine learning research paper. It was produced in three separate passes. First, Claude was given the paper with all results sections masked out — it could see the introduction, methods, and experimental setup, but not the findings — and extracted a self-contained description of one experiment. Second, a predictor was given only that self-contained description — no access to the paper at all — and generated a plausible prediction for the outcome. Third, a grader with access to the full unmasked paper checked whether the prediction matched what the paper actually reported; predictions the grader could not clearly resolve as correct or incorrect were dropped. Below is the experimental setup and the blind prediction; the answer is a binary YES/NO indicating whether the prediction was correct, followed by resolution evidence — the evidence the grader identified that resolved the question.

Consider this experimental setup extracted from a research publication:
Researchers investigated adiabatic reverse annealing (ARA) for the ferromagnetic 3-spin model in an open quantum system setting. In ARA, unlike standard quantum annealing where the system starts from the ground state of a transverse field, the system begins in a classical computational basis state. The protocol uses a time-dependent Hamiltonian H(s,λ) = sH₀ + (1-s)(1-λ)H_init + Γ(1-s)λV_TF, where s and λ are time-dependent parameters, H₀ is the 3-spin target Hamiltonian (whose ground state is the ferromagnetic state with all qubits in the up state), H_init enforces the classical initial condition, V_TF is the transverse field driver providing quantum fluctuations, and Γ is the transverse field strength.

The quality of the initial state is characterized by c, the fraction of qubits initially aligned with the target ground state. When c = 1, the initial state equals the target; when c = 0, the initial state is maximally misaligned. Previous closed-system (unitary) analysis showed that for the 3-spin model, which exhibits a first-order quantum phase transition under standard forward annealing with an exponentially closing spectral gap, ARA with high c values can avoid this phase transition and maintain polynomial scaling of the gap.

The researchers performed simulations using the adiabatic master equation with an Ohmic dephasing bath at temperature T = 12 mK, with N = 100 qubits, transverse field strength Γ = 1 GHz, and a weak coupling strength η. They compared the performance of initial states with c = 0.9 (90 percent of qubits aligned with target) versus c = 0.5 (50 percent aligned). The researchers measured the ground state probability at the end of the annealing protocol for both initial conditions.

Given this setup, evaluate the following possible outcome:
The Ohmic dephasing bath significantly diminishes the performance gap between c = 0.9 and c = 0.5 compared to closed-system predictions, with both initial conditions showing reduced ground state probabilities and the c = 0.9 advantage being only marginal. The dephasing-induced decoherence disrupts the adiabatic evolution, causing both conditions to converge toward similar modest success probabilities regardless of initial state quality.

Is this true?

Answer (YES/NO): NO